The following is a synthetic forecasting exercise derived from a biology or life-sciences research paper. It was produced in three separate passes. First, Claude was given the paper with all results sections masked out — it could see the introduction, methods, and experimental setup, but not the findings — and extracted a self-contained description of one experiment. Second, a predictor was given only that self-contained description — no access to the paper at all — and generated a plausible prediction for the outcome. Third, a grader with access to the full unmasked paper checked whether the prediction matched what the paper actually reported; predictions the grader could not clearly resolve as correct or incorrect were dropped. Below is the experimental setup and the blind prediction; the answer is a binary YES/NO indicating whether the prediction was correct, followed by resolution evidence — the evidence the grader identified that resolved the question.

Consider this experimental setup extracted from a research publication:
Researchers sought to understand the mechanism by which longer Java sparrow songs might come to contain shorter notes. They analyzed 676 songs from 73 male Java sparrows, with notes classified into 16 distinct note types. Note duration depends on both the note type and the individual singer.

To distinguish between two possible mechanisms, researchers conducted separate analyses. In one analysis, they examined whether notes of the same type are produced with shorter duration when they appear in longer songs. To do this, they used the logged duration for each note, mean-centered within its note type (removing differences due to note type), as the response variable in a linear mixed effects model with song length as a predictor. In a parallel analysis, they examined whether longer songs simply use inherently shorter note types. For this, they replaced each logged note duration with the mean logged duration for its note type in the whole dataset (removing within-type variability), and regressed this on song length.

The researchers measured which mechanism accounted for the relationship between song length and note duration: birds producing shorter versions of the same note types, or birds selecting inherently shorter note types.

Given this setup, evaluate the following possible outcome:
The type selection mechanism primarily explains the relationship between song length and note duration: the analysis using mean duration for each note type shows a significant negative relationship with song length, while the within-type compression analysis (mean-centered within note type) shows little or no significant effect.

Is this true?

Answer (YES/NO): YES